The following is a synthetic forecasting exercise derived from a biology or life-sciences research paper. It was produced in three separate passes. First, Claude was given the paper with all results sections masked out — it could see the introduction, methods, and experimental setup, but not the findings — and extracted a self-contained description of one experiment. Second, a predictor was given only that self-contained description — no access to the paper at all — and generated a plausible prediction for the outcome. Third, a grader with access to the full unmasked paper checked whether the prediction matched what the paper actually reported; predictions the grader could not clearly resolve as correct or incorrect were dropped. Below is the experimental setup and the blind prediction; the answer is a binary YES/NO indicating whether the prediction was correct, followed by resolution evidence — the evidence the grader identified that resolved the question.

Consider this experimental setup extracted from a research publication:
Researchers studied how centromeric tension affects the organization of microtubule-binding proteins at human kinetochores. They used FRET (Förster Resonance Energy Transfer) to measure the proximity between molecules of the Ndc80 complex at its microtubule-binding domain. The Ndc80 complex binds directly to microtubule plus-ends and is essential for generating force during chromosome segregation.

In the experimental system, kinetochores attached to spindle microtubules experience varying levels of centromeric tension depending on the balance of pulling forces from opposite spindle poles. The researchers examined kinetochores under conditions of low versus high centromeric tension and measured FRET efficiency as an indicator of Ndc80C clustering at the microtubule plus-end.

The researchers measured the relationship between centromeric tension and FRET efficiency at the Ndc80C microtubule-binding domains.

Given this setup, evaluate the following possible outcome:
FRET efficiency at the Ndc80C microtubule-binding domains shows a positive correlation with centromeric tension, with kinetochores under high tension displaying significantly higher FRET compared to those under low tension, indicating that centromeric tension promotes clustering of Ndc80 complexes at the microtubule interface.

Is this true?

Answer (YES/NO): YES